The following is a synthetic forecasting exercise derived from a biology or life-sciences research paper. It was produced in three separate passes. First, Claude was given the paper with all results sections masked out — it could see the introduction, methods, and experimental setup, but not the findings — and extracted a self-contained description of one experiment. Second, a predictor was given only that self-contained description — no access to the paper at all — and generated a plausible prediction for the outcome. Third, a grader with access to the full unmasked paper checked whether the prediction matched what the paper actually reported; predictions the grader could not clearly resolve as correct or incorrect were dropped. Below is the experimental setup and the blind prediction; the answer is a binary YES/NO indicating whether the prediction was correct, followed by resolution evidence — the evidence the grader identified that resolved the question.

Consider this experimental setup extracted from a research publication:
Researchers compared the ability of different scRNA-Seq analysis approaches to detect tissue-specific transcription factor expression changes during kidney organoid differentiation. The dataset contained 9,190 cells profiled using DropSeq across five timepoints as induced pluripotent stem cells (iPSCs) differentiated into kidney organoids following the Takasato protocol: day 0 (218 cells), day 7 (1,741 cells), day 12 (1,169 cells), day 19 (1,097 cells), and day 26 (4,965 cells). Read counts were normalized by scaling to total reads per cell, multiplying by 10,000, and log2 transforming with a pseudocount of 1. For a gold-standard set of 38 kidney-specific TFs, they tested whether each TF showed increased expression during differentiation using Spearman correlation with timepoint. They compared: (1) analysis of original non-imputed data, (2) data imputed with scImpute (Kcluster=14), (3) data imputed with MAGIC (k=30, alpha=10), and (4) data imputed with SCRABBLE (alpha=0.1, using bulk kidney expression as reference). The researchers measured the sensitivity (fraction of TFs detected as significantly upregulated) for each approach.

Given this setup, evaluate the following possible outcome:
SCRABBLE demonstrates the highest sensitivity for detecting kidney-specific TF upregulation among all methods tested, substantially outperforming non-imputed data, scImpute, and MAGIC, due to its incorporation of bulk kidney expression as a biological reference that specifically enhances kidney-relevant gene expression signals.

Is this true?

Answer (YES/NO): NO